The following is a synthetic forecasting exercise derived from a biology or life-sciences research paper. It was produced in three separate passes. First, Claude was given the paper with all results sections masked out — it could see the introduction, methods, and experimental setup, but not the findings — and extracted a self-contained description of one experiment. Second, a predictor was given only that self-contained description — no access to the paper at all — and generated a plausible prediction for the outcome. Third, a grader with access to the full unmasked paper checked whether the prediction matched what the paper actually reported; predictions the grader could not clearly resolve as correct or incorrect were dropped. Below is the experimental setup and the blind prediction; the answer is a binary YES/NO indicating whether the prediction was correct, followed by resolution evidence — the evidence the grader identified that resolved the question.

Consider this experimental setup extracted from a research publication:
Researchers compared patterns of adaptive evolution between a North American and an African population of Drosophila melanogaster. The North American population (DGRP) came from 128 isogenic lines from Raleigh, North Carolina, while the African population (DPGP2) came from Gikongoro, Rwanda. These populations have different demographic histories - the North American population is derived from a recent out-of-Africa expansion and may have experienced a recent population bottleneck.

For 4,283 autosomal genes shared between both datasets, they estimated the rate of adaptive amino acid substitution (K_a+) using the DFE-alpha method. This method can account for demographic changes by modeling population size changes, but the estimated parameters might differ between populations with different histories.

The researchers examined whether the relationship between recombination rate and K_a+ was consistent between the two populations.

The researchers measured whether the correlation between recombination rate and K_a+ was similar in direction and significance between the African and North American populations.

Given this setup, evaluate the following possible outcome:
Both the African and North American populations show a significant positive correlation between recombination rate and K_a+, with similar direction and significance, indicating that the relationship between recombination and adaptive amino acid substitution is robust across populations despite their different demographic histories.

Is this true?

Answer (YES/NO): YES